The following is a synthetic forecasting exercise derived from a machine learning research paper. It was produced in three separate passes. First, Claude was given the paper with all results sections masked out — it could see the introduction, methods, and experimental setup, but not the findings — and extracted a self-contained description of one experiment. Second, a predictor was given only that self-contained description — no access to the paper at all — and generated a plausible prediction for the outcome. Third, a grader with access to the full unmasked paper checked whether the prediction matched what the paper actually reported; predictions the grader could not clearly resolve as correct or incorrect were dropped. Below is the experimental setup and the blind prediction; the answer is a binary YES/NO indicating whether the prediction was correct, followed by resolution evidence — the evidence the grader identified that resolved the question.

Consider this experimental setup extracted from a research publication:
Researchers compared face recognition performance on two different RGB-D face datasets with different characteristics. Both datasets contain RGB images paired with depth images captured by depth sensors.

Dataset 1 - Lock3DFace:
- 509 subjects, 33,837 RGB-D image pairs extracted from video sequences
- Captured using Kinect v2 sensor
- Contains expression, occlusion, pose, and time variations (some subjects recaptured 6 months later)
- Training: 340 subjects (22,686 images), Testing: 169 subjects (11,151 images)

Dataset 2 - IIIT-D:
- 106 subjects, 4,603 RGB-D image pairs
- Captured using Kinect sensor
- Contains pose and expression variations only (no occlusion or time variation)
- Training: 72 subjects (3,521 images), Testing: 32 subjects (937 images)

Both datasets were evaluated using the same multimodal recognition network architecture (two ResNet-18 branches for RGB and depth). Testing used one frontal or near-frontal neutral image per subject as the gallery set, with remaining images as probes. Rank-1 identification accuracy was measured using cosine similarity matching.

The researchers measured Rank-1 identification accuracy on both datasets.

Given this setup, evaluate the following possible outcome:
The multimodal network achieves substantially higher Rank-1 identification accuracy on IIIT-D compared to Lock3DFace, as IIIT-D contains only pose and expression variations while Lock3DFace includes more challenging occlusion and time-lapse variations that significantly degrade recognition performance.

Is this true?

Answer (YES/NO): NO